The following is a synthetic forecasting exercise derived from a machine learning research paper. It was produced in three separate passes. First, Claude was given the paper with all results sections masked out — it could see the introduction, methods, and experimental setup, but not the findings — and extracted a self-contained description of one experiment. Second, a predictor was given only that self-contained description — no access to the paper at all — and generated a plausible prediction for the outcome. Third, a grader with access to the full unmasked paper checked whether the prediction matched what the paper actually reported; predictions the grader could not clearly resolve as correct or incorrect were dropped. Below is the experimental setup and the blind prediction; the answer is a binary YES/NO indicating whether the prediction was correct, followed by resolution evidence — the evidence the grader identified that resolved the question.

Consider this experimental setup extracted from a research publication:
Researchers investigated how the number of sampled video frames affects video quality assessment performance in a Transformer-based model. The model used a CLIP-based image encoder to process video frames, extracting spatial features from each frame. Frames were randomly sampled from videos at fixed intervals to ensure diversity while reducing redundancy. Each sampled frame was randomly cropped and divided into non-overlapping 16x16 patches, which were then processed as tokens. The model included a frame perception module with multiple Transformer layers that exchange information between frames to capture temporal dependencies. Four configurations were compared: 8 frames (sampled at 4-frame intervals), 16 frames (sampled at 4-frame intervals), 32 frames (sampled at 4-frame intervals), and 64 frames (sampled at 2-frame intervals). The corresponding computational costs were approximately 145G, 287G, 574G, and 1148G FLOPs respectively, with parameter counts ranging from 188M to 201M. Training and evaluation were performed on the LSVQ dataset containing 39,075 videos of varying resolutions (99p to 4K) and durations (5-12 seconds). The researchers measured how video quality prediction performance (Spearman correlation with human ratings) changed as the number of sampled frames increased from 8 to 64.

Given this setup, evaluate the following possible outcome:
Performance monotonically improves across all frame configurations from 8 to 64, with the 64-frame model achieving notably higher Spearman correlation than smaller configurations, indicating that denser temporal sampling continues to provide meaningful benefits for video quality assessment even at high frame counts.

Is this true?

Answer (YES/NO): NO